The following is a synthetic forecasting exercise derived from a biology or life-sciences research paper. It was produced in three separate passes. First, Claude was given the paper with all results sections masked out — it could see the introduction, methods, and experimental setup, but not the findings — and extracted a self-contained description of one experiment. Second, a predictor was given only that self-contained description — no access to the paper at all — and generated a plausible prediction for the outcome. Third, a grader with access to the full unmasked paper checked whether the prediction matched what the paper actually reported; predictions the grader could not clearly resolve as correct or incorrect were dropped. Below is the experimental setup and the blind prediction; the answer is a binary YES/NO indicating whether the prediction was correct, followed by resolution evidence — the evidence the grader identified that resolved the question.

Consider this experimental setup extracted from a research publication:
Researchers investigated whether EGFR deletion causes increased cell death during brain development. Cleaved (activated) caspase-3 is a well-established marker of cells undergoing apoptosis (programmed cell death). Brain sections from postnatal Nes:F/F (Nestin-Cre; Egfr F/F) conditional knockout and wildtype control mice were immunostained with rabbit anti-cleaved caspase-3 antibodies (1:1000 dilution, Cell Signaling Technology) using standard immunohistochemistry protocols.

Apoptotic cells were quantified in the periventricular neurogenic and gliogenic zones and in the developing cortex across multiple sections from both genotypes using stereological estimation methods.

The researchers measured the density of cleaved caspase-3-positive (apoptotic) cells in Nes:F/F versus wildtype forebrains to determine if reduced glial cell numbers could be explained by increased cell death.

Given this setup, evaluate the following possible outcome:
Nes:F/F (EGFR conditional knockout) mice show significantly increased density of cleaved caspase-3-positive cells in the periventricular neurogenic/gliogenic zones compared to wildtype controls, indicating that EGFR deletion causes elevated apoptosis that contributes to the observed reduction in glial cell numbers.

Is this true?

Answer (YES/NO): NO